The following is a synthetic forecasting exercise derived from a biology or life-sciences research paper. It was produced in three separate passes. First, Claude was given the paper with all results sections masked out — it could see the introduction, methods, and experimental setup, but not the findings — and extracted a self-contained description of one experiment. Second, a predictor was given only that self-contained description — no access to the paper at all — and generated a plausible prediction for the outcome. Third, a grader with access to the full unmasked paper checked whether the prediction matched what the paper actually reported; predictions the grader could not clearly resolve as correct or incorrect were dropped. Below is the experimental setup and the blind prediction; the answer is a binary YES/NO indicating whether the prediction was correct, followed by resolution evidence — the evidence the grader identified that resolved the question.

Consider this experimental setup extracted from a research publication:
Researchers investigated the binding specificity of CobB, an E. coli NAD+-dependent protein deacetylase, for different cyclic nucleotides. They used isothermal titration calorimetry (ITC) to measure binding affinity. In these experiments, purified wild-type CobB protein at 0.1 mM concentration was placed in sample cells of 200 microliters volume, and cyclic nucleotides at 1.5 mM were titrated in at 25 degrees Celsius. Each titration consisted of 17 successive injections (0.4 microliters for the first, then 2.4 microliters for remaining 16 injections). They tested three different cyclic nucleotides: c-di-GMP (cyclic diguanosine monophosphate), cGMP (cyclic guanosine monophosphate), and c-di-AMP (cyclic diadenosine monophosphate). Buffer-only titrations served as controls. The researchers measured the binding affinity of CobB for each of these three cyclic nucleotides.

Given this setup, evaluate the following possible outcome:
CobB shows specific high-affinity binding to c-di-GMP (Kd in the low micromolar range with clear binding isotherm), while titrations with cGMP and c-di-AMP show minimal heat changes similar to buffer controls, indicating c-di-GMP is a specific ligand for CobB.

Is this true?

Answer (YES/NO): NO